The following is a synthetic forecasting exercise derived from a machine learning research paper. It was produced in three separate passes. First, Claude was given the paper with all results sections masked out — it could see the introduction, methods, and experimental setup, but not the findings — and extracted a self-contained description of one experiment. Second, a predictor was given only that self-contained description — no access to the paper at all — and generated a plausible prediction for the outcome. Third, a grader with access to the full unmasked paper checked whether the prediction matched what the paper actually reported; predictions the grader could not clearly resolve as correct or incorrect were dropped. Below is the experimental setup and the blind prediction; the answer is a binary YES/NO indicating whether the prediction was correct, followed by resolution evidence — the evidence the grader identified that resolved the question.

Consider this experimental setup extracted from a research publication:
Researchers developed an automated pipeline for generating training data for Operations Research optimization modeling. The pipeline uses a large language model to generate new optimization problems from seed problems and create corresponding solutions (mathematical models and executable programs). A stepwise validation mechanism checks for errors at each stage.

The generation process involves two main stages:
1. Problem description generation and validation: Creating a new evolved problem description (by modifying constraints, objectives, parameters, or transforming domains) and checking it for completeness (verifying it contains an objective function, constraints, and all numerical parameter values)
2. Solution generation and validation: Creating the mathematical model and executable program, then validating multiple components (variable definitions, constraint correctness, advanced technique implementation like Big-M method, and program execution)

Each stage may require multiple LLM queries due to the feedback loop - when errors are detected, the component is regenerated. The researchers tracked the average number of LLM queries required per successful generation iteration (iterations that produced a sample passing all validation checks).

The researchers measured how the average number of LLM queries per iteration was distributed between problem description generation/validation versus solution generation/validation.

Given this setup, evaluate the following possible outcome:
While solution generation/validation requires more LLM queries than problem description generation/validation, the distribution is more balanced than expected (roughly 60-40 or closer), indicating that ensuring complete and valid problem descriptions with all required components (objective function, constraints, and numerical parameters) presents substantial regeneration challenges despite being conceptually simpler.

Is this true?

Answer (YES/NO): YES